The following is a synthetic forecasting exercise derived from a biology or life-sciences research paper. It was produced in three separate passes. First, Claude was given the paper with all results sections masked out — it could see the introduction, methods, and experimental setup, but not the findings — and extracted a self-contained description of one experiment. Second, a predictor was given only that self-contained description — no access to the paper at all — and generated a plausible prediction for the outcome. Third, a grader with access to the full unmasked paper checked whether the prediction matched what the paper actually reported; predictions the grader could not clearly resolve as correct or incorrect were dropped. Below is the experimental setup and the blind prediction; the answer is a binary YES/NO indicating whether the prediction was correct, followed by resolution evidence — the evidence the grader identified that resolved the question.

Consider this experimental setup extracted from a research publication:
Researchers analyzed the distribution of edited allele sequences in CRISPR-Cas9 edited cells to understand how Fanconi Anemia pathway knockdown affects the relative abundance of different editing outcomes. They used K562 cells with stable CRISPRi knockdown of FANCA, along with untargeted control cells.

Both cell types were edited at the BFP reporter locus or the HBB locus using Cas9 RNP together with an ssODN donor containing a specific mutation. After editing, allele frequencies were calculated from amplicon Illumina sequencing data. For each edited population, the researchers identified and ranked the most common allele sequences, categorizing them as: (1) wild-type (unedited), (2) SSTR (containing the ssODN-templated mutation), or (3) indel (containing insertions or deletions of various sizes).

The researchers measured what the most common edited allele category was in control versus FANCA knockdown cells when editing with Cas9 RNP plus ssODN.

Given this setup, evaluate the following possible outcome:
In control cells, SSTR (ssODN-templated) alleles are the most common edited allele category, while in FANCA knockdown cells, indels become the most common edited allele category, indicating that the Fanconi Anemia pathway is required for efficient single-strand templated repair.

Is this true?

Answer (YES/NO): YES